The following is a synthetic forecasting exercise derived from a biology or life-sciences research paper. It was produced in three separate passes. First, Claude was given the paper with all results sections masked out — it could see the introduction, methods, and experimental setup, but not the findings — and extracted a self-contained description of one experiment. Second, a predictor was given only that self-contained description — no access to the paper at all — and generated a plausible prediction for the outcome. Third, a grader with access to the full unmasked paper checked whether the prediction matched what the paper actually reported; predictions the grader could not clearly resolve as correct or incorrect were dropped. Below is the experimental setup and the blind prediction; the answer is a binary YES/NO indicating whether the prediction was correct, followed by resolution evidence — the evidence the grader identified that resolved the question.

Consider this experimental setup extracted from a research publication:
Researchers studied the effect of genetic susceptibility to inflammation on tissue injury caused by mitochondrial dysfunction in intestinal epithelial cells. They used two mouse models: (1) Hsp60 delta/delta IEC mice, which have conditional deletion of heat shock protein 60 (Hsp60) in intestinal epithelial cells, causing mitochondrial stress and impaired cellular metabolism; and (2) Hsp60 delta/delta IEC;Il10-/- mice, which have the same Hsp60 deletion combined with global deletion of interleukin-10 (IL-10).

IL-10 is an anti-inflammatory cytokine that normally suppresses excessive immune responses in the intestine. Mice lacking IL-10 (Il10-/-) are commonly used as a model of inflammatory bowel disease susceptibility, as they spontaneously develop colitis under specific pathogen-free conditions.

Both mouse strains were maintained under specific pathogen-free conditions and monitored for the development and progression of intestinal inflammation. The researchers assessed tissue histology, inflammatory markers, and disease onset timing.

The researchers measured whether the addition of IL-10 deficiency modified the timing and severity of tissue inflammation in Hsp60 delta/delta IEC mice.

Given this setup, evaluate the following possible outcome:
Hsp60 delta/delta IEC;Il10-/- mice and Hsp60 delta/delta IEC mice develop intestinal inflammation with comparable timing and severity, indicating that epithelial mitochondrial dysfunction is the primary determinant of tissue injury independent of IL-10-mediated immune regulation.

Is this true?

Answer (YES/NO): NO